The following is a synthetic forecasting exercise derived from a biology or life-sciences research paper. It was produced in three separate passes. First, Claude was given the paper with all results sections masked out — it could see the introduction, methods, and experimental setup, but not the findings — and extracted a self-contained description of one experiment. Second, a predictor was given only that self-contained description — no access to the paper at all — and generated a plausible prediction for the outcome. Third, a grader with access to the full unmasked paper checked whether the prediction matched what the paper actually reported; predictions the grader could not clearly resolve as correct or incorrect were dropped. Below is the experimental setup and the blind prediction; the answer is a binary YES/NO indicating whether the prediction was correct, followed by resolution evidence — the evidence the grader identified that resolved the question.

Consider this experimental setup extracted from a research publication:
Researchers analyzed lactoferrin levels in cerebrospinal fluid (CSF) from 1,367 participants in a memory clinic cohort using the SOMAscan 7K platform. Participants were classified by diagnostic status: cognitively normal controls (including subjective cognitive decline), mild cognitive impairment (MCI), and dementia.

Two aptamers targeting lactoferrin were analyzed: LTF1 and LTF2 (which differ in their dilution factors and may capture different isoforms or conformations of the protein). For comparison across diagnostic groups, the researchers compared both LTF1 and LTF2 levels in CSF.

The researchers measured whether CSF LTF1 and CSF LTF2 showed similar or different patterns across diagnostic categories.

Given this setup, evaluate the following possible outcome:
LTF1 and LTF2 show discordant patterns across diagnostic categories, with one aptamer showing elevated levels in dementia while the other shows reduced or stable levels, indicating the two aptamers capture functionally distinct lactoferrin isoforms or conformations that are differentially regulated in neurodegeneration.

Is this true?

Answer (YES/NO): YES